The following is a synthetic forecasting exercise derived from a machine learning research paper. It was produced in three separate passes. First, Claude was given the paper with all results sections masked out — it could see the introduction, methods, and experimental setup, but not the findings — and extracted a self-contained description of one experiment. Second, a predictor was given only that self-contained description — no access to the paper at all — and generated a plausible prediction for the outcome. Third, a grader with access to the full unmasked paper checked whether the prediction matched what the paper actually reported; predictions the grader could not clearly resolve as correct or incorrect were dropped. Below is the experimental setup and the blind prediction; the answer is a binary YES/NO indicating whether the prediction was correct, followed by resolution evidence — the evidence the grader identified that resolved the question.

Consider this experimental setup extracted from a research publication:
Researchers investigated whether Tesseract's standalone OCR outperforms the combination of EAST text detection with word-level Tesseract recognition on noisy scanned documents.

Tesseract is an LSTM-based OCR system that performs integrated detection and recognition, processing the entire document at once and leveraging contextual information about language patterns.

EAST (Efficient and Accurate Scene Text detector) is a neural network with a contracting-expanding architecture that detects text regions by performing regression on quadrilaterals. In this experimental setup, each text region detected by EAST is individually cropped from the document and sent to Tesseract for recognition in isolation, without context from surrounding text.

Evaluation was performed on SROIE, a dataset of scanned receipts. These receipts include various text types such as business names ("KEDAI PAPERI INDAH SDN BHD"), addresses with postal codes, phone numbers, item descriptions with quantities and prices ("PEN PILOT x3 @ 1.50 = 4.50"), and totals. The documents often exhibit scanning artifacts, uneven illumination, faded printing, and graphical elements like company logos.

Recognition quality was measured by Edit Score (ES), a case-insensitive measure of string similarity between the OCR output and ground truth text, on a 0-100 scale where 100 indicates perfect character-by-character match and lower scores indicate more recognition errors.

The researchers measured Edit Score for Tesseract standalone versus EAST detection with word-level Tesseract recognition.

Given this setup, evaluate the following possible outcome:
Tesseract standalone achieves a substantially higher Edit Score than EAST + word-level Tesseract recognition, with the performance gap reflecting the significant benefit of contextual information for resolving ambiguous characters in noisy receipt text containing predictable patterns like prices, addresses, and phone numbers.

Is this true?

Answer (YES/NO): YES